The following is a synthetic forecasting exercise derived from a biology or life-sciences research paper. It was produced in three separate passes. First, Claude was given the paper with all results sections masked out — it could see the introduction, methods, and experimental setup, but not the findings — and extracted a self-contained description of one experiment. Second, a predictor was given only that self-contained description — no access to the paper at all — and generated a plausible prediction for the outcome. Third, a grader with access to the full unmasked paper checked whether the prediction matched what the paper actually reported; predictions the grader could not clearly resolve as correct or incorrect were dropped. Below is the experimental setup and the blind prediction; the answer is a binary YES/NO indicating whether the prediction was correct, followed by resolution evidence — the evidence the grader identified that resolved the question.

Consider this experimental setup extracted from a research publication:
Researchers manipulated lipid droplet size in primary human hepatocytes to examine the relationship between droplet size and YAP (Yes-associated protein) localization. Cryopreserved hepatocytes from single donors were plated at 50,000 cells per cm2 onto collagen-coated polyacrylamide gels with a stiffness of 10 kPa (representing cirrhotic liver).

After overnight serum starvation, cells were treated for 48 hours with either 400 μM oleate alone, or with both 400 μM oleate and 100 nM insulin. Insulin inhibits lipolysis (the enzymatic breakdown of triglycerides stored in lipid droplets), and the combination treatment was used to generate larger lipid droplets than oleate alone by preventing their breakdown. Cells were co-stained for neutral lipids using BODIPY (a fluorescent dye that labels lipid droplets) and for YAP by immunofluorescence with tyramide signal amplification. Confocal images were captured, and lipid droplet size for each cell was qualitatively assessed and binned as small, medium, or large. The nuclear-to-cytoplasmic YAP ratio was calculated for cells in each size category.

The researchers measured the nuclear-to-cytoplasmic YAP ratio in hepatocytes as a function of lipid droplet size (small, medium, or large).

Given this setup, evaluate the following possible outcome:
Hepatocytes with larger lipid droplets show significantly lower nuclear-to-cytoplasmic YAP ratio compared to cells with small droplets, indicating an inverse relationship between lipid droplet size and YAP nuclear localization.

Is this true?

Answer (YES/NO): NO